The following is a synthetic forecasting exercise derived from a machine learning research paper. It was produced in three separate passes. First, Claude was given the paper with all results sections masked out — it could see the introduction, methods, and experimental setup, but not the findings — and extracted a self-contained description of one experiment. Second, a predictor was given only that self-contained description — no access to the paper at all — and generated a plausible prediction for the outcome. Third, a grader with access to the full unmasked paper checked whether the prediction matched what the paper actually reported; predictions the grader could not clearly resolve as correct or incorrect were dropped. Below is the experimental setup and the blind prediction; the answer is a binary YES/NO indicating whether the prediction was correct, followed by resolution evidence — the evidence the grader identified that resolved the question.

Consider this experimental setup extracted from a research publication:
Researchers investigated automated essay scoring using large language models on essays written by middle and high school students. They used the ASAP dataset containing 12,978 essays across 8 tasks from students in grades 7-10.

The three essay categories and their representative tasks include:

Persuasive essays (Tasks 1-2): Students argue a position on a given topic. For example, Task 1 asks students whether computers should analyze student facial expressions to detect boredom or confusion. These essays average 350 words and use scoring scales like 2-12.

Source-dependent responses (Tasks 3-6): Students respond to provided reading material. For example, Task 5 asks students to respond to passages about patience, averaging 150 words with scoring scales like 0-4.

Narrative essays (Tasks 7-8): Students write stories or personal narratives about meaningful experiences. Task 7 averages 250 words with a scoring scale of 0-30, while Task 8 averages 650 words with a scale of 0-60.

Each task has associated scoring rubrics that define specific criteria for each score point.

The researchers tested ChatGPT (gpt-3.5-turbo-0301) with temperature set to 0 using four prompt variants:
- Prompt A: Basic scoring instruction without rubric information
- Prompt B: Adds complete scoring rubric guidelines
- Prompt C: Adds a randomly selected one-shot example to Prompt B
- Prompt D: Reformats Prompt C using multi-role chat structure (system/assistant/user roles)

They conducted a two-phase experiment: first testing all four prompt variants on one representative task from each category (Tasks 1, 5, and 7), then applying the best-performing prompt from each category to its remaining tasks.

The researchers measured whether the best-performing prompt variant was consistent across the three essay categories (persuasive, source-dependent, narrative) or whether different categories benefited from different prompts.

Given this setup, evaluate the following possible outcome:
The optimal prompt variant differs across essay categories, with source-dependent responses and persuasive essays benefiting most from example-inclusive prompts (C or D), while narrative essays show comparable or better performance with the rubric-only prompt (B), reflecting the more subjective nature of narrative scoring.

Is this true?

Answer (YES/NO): NO